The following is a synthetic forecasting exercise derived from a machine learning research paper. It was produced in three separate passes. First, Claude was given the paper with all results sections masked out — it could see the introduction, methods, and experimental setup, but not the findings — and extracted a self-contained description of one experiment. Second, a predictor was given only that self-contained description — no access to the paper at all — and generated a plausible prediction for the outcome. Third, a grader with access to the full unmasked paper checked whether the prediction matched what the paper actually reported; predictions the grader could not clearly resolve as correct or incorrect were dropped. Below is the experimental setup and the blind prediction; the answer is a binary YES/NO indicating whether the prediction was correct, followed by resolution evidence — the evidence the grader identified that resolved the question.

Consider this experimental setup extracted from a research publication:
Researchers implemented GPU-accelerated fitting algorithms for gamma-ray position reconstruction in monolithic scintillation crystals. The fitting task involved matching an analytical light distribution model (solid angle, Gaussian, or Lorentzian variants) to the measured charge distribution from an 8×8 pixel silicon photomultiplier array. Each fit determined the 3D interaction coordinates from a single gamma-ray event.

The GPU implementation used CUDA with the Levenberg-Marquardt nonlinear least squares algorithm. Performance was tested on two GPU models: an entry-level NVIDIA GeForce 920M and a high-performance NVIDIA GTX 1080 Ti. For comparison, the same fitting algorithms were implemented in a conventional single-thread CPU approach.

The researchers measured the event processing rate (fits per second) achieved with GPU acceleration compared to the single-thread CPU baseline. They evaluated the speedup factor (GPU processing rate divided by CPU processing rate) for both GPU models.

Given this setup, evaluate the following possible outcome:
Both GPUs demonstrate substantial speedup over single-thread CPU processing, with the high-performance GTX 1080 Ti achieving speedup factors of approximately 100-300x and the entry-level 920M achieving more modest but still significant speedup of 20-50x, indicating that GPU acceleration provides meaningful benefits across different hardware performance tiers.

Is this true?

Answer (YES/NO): NO